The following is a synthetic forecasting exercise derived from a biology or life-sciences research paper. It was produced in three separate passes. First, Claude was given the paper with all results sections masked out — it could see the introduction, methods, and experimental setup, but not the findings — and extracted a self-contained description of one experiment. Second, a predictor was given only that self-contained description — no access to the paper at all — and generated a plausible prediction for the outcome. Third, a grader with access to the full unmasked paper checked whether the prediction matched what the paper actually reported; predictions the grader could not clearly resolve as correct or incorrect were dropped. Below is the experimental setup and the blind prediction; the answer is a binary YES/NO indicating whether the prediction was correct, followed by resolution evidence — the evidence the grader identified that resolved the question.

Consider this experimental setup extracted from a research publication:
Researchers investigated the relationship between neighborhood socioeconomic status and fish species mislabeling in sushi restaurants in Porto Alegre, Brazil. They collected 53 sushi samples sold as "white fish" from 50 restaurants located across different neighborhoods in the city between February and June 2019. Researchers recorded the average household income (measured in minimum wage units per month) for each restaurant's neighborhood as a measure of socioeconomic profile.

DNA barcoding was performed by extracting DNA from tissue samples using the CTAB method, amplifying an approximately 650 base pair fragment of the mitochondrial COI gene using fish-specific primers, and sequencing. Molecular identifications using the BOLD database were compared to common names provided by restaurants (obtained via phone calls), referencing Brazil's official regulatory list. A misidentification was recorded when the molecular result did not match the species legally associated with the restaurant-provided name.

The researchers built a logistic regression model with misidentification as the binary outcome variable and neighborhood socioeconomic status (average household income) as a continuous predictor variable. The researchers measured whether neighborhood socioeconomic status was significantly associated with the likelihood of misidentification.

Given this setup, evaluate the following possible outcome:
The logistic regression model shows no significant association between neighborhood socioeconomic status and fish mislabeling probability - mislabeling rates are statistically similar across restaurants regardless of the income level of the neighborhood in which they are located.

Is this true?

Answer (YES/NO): YES